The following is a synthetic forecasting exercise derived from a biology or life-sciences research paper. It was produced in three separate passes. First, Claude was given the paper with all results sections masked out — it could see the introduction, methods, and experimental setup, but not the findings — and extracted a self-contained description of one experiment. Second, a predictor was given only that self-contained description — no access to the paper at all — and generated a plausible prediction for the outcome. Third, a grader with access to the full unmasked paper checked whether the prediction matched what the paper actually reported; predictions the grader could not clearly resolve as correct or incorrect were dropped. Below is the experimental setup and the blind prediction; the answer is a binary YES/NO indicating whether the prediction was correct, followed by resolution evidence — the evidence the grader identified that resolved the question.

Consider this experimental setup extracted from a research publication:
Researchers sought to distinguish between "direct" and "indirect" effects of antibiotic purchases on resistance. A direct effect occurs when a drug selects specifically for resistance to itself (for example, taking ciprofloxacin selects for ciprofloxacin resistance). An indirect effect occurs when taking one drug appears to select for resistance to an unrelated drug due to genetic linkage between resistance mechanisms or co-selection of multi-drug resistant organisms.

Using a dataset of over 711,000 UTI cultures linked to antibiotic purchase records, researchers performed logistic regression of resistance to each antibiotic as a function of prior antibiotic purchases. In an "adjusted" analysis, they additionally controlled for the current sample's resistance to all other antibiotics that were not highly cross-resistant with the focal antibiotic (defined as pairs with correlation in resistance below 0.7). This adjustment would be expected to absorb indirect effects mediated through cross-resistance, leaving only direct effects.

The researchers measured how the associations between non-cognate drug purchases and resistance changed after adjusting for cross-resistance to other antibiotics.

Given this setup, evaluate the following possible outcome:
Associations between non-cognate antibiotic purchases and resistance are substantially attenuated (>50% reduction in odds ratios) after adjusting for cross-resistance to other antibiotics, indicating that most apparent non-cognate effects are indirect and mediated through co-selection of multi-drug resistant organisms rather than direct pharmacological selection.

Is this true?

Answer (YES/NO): YES